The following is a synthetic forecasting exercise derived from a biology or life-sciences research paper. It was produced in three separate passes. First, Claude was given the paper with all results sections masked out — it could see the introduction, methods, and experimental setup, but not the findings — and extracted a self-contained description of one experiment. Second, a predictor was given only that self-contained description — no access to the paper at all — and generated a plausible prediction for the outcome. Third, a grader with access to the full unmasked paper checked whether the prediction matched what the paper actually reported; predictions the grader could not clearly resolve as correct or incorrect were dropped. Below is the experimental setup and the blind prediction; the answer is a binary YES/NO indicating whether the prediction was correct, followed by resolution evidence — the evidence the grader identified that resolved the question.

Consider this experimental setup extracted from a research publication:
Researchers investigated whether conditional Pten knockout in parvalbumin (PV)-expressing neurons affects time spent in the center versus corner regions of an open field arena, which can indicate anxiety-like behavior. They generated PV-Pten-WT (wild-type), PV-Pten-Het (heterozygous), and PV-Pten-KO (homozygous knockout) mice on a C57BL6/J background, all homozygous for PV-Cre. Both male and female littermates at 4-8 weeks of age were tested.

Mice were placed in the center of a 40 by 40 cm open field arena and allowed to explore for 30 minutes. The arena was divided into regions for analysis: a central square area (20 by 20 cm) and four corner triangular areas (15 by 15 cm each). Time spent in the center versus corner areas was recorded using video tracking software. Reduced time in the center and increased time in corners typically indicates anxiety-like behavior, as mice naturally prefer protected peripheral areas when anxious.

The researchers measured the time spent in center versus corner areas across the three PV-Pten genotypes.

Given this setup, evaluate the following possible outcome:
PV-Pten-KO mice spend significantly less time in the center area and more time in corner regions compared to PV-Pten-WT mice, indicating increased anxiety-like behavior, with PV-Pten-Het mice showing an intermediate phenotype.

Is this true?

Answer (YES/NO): NO